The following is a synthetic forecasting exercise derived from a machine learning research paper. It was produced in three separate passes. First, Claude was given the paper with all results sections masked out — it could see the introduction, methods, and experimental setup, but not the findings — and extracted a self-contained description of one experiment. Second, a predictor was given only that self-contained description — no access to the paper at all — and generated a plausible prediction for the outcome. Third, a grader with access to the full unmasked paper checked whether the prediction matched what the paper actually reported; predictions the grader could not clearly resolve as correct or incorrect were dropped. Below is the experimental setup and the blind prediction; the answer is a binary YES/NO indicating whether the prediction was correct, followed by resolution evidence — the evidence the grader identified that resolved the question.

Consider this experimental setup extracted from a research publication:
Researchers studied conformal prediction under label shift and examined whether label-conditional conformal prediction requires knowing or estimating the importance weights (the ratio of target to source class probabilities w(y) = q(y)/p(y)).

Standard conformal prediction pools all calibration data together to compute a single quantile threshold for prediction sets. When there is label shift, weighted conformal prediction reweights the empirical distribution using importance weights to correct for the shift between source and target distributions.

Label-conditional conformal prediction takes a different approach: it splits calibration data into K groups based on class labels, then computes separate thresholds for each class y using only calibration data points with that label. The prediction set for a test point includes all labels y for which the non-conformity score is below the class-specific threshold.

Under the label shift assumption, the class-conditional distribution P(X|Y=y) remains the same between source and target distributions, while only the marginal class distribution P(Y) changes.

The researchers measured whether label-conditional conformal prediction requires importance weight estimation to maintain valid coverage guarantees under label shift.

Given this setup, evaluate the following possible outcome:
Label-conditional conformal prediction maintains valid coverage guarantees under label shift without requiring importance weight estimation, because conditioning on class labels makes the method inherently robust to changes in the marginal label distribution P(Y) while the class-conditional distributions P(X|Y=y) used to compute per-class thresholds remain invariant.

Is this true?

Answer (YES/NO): YES